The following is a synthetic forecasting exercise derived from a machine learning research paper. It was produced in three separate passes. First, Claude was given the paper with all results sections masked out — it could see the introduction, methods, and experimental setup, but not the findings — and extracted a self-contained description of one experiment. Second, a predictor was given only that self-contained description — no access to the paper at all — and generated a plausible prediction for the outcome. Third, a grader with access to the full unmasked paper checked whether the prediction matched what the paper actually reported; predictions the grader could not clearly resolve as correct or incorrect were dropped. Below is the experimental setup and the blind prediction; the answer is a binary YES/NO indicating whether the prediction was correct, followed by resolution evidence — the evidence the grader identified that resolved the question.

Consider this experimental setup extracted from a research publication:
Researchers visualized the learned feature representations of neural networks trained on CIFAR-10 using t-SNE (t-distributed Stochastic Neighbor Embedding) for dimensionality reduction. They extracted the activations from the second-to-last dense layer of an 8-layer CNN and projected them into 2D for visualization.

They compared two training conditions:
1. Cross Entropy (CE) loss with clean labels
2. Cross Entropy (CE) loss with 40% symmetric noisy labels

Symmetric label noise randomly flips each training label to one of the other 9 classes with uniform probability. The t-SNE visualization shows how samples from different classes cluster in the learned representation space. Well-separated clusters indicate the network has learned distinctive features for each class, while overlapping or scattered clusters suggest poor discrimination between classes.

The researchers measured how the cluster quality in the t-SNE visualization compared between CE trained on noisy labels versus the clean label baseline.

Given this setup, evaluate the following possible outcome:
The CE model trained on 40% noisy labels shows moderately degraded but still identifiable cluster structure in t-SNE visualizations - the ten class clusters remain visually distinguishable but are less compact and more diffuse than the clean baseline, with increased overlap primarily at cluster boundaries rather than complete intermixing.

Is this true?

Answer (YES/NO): NO